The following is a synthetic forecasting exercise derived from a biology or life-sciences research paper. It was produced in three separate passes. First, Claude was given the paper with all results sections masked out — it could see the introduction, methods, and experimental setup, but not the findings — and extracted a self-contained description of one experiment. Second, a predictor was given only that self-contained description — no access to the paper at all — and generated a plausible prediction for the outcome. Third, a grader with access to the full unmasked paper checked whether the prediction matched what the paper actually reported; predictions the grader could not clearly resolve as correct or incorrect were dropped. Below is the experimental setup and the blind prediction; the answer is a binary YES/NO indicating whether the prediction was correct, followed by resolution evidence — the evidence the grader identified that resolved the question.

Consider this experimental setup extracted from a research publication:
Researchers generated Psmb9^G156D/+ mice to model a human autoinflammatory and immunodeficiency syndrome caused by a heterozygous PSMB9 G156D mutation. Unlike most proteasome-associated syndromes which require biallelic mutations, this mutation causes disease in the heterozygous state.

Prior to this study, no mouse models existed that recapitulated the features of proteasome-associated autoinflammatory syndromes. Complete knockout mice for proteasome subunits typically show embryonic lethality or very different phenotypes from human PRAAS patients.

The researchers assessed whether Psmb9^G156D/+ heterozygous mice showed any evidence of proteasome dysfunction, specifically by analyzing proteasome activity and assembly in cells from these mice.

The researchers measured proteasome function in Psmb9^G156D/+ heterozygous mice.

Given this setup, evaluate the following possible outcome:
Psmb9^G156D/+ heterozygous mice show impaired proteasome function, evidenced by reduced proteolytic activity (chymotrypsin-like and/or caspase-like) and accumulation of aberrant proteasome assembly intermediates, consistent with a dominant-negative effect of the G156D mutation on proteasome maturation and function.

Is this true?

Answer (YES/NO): NO